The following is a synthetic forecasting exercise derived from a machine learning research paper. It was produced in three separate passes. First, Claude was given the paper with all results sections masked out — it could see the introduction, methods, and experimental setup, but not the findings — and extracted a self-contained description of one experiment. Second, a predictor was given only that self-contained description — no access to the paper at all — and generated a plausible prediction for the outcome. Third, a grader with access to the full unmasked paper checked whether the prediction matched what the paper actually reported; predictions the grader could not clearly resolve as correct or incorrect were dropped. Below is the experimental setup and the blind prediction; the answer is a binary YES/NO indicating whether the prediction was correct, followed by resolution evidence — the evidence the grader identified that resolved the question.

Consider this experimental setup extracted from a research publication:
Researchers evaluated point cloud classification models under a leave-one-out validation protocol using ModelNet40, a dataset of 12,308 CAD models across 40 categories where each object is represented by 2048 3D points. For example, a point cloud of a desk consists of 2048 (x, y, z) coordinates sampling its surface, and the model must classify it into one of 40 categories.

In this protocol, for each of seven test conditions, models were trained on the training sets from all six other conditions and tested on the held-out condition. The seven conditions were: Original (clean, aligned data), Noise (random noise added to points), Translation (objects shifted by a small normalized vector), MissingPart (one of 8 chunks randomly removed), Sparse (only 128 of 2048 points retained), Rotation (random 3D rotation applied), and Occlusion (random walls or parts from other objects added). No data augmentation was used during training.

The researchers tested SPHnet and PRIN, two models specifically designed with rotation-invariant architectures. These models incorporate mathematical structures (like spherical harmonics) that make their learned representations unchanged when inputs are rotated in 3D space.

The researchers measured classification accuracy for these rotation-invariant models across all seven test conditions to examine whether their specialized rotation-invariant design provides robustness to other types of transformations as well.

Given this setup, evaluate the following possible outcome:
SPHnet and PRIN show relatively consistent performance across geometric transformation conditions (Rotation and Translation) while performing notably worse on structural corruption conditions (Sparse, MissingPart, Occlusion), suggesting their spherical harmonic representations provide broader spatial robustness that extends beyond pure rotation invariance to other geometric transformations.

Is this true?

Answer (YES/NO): NO